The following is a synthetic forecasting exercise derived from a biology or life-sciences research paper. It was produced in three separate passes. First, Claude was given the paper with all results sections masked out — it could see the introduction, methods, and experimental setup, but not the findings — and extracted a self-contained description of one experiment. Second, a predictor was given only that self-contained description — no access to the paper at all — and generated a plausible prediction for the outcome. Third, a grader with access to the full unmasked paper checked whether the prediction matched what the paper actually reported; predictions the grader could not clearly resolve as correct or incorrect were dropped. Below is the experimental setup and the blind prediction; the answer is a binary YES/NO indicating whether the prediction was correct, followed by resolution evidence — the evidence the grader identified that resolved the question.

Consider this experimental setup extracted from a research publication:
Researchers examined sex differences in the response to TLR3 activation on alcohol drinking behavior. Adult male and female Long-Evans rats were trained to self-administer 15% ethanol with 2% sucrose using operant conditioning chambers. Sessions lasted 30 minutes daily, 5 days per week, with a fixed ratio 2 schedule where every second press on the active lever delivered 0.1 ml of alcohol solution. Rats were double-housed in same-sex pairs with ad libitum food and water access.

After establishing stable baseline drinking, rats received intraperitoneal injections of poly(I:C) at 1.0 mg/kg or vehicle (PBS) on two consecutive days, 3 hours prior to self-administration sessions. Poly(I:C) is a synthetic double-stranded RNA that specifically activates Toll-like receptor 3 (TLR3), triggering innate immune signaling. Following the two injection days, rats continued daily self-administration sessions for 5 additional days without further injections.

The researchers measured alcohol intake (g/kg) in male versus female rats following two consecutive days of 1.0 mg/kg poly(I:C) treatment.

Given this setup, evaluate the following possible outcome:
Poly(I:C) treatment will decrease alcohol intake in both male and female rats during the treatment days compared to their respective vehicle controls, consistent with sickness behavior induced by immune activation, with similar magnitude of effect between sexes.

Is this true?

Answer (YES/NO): NO